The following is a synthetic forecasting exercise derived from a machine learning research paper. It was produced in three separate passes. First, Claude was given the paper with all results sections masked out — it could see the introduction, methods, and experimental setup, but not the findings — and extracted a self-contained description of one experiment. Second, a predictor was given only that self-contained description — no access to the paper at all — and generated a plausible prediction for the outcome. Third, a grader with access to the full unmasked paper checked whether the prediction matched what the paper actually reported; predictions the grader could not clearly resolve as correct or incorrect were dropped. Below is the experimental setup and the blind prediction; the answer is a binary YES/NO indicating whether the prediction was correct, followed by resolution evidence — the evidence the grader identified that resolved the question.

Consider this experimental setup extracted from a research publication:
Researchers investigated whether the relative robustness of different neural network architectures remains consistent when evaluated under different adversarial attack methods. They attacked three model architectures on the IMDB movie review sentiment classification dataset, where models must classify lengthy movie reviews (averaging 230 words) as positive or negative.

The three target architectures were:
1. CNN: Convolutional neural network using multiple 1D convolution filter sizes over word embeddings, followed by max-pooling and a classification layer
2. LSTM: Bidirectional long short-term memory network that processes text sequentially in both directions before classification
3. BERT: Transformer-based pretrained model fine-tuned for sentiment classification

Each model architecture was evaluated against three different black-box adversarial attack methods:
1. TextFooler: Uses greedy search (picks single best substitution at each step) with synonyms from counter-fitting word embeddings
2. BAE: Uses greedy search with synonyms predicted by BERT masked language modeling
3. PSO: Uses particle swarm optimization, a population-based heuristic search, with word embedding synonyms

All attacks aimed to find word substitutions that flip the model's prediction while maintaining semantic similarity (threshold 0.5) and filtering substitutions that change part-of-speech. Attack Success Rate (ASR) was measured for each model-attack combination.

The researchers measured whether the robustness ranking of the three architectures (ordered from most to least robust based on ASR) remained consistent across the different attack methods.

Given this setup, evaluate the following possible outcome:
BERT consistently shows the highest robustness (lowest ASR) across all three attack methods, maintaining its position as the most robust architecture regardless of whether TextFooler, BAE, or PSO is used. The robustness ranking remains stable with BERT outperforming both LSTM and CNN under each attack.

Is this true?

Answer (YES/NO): YES